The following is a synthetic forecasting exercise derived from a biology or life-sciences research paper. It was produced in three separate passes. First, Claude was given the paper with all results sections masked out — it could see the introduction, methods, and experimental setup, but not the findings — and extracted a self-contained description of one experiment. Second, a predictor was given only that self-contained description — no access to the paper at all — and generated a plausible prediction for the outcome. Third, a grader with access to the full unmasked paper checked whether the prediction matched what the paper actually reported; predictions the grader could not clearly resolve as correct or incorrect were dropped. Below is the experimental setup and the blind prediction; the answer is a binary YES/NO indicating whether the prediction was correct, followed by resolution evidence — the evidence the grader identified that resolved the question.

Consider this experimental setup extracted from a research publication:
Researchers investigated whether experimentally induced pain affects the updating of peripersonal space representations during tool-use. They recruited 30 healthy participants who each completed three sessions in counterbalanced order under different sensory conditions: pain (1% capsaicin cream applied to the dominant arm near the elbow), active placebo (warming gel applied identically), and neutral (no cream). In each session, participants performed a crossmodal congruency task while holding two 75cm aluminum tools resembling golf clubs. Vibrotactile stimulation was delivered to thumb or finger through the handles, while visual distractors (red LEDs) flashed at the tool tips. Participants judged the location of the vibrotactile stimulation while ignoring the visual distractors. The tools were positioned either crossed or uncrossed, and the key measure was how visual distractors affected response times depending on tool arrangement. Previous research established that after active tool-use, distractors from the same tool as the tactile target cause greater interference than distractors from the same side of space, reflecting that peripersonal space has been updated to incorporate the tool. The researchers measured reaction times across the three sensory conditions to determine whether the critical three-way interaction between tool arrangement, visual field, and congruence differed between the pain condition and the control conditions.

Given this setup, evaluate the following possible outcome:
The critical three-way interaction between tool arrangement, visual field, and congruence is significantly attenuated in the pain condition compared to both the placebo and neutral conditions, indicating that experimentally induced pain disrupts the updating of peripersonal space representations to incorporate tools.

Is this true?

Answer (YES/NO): NO